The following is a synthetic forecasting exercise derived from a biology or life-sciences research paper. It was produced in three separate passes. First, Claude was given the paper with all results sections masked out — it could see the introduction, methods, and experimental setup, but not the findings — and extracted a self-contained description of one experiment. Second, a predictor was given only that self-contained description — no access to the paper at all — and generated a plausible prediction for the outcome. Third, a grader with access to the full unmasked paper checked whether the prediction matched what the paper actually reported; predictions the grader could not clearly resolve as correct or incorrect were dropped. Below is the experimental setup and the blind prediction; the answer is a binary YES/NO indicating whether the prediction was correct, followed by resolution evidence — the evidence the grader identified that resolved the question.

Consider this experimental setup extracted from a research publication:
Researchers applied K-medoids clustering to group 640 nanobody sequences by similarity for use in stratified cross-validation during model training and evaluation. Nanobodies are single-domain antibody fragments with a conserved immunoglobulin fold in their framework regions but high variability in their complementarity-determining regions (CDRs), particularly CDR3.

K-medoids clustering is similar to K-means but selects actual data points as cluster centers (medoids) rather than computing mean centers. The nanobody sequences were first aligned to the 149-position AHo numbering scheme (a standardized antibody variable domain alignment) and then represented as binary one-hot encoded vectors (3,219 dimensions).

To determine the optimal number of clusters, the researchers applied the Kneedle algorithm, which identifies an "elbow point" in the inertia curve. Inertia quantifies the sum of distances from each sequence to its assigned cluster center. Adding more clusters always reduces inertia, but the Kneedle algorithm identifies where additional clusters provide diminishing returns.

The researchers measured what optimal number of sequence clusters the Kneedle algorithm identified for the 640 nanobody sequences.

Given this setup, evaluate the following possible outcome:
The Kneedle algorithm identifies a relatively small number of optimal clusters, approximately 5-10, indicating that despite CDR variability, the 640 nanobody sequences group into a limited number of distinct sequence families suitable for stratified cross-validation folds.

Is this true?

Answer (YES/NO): NO